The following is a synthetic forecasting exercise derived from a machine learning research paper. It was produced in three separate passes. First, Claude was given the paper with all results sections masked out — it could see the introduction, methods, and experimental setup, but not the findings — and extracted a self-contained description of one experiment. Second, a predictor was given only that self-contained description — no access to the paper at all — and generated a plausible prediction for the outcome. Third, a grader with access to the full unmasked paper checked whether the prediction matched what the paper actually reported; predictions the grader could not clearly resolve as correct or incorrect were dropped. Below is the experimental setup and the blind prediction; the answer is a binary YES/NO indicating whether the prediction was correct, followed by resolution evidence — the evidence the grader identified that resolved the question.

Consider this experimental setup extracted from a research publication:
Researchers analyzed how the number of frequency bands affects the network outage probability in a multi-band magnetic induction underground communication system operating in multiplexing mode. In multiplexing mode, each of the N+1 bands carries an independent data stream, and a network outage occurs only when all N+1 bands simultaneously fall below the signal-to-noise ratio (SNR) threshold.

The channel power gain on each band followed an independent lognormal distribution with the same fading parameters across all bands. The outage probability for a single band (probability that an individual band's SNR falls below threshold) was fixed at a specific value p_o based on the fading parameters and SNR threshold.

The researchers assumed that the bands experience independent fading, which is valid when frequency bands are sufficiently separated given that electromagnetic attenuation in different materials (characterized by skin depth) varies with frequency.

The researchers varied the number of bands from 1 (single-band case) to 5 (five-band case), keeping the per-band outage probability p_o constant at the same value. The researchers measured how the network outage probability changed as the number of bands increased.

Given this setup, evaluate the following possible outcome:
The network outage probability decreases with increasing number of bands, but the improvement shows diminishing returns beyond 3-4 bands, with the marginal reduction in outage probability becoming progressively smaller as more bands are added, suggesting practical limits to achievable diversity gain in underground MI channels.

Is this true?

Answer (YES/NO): NO